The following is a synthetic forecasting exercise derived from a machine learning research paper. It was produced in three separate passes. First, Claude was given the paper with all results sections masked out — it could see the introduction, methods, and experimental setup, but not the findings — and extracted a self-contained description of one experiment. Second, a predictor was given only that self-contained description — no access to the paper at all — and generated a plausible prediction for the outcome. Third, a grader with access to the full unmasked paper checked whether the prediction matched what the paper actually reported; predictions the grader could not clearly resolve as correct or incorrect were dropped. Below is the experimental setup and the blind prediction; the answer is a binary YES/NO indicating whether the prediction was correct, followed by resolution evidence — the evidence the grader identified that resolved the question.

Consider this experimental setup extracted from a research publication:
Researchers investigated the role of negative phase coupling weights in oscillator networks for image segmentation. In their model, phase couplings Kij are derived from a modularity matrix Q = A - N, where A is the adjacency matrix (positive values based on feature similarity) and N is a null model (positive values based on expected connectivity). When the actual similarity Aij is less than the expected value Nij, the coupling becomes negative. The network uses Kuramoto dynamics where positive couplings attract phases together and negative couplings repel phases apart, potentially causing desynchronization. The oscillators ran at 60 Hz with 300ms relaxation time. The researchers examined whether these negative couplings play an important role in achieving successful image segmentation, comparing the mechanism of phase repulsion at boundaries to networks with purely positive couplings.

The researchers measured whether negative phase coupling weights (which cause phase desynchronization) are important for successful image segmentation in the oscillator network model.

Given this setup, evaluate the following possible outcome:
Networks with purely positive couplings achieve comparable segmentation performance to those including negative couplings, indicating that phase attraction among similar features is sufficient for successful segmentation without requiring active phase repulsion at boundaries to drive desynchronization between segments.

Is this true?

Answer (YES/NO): NO